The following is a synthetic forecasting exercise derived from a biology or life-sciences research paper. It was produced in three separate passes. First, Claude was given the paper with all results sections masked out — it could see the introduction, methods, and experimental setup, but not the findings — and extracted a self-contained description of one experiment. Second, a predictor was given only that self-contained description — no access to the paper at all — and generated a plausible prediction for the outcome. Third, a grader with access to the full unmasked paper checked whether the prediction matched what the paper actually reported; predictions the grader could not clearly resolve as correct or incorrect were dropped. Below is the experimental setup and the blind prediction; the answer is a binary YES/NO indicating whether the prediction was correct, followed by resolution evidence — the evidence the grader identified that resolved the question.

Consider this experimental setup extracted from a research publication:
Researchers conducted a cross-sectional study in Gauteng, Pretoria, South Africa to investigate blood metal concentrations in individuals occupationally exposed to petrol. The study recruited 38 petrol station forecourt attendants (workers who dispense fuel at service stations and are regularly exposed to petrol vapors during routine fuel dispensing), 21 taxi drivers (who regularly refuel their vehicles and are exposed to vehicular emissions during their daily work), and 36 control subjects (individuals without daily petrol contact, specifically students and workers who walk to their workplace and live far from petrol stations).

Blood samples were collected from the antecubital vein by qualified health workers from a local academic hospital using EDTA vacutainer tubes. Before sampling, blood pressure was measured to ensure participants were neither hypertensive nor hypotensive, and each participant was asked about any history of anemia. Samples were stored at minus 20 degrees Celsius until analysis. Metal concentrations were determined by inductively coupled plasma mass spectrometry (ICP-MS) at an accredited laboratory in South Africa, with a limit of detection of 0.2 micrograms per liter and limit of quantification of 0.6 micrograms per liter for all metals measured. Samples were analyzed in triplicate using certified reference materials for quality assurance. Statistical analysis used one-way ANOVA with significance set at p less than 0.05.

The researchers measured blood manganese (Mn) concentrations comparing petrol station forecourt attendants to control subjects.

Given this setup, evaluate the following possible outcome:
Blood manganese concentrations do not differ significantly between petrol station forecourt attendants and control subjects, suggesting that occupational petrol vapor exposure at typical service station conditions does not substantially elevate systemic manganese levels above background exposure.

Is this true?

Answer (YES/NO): YES